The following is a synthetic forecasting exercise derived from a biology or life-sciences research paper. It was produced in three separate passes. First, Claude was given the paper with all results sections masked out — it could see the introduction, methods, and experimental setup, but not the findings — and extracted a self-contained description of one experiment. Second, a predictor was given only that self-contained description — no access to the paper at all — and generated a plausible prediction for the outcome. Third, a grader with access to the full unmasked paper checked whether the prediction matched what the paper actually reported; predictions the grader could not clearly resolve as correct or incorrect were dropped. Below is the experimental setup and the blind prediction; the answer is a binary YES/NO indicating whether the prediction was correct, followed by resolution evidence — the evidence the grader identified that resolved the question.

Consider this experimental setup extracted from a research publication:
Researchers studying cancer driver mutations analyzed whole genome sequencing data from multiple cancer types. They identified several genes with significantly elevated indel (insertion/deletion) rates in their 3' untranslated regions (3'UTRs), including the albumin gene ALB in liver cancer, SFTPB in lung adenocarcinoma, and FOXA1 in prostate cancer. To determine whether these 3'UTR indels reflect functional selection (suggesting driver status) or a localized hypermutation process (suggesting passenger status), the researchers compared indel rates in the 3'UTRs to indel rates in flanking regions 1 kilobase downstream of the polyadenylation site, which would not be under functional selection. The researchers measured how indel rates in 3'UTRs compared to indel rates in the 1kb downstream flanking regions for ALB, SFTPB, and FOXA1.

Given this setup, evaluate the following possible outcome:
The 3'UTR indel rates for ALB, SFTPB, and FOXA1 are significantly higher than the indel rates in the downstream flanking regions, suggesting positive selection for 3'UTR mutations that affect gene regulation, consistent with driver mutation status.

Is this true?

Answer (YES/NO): NO